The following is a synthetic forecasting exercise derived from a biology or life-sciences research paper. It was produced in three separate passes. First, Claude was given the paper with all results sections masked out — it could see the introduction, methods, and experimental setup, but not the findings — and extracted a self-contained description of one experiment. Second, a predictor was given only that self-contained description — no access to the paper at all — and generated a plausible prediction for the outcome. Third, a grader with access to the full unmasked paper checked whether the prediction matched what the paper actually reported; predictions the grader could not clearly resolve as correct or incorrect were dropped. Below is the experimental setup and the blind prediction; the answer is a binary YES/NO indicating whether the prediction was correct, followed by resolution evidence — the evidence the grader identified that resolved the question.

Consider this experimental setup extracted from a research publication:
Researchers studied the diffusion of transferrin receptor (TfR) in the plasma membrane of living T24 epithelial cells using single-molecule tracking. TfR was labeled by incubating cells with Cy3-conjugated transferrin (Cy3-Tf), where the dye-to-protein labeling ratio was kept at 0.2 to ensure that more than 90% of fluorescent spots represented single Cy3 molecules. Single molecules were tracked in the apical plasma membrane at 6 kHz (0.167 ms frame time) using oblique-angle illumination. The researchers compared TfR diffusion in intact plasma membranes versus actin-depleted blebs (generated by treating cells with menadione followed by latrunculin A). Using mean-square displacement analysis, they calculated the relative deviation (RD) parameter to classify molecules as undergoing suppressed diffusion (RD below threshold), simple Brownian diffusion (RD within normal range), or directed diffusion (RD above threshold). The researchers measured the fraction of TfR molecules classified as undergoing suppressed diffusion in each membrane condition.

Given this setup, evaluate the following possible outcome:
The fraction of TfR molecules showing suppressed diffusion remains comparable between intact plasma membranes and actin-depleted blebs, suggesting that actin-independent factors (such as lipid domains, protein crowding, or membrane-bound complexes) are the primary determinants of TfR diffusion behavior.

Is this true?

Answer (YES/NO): NO